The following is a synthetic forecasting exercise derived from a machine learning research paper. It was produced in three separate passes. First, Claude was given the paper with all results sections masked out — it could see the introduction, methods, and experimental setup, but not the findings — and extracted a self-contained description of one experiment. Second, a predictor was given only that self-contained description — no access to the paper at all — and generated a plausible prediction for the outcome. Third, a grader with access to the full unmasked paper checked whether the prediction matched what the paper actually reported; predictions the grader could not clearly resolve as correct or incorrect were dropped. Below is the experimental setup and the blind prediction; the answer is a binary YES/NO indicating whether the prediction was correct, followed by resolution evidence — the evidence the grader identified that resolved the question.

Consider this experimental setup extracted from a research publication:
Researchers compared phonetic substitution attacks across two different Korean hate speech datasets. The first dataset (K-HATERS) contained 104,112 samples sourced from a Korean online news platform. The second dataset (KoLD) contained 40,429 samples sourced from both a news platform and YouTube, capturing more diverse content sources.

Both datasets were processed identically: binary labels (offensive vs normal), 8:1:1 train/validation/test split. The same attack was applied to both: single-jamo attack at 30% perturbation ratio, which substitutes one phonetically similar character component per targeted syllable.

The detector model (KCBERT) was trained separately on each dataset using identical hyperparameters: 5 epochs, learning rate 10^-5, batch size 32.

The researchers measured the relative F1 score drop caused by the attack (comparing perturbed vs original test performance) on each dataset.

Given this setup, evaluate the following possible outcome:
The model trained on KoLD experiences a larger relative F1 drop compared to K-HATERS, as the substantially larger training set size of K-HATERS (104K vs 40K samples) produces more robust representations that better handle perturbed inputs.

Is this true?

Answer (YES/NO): YES